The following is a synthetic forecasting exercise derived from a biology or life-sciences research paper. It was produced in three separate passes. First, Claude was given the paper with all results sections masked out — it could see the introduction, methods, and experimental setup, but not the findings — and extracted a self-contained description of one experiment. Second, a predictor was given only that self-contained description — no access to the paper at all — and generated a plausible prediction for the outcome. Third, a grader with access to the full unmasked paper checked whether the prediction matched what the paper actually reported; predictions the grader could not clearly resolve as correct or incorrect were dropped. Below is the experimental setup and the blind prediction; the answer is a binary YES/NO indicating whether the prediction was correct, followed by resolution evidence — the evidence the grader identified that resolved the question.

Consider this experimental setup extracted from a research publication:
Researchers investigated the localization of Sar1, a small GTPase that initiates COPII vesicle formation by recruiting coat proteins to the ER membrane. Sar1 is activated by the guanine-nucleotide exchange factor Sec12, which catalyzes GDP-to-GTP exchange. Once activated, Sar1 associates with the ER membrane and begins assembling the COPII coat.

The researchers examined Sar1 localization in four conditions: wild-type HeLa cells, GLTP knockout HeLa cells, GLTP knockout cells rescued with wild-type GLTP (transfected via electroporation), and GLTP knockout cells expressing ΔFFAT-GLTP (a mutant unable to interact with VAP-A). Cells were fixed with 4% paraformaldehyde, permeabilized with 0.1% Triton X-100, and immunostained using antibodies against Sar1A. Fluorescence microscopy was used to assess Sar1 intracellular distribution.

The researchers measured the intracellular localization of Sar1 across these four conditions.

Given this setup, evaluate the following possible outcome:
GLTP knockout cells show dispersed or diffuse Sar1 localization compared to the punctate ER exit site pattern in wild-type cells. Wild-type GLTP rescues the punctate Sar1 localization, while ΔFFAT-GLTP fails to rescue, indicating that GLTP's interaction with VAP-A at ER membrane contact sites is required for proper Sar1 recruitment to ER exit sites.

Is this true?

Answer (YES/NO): NO